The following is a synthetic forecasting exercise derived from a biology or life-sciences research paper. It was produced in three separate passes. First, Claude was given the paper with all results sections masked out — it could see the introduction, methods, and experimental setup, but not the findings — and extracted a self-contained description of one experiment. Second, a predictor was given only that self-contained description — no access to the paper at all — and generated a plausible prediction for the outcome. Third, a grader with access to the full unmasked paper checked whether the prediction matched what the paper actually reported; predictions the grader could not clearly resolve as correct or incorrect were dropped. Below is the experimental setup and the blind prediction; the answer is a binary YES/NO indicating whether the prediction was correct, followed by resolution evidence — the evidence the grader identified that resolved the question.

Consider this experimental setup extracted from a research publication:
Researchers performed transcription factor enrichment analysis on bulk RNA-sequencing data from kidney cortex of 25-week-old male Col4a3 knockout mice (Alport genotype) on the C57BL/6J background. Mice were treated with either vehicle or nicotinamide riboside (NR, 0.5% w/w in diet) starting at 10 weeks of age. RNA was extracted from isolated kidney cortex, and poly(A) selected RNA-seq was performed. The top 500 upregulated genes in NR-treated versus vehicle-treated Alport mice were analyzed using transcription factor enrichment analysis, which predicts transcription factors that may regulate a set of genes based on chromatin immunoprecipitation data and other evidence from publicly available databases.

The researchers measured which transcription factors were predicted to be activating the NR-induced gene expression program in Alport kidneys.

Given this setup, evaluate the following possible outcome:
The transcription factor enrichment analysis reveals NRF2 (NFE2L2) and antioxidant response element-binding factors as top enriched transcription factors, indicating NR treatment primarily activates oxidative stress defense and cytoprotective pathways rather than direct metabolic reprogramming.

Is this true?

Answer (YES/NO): NO